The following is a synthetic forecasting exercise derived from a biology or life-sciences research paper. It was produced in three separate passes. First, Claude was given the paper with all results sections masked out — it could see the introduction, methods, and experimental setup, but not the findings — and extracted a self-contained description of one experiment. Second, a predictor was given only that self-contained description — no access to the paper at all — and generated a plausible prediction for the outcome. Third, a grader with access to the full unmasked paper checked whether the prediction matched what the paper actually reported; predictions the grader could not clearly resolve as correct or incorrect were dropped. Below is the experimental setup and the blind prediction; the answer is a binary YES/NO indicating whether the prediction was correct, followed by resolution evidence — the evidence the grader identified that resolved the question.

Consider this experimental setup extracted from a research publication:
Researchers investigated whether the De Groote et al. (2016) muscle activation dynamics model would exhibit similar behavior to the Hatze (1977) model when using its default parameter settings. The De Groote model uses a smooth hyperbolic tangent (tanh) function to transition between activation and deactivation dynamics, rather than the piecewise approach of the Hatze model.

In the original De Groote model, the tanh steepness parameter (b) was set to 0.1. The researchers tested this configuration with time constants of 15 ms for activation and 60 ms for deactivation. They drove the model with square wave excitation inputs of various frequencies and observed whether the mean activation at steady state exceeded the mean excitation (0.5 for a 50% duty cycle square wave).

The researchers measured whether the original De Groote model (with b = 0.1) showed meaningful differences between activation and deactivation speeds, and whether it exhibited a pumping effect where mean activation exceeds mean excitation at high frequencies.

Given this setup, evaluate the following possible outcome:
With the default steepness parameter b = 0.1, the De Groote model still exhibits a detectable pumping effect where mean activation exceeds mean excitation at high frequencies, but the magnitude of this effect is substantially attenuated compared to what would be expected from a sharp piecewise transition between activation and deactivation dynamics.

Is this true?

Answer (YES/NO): NO